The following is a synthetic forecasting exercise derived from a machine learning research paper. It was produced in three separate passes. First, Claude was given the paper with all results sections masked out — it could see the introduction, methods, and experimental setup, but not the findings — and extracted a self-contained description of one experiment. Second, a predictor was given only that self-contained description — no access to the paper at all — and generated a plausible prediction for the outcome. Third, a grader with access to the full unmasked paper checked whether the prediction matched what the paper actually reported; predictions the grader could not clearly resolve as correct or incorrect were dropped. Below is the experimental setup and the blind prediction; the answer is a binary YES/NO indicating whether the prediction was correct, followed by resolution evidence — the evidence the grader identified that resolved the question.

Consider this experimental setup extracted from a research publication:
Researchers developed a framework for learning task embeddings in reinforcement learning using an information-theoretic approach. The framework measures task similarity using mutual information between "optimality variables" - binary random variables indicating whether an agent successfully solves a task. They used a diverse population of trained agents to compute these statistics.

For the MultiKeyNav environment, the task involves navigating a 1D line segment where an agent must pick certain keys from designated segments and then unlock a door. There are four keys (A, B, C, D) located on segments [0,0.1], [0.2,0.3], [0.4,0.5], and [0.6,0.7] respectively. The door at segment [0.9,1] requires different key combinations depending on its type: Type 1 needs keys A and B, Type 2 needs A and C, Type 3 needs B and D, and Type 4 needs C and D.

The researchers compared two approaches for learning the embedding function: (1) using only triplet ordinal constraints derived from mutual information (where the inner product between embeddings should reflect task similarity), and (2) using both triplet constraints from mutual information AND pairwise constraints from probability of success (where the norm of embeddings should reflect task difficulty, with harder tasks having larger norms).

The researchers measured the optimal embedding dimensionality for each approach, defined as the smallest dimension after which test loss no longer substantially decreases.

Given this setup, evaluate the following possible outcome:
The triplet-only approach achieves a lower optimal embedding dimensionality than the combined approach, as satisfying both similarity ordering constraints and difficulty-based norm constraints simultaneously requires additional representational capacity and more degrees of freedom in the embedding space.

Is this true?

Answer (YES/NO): YES